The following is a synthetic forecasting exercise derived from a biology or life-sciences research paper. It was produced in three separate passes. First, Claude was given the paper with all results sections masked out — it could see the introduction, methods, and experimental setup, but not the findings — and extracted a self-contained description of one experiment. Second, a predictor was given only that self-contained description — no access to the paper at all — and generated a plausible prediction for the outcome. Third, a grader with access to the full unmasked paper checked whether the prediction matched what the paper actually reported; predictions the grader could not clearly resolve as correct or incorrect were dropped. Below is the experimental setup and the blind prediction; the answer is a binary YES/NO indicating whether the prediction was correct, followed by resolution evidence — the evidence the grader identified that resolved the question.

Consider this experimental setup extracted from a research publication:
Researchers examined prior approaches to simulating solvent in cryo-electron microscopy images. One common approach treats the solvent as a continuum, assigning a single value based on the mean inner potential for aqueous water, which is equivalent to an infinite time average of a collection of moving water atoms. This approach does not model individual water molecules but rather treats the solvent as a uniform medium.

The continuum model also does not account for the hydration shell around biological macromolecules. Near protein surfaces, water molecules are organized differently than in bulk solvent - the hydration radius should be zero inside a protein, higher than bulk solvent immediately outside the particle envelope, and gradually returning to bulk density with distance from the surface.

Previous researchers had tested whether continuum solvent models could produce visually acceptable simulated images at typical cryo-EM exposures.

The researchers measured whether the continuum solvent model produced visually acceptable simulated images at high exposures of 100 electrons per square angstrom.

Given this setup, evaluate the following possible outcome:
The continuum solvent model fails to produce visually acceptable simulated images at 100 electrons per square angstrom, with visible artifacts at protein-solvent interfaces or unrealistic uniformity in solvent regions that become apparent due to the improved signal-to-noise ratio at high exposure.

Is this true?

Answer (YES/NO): YES